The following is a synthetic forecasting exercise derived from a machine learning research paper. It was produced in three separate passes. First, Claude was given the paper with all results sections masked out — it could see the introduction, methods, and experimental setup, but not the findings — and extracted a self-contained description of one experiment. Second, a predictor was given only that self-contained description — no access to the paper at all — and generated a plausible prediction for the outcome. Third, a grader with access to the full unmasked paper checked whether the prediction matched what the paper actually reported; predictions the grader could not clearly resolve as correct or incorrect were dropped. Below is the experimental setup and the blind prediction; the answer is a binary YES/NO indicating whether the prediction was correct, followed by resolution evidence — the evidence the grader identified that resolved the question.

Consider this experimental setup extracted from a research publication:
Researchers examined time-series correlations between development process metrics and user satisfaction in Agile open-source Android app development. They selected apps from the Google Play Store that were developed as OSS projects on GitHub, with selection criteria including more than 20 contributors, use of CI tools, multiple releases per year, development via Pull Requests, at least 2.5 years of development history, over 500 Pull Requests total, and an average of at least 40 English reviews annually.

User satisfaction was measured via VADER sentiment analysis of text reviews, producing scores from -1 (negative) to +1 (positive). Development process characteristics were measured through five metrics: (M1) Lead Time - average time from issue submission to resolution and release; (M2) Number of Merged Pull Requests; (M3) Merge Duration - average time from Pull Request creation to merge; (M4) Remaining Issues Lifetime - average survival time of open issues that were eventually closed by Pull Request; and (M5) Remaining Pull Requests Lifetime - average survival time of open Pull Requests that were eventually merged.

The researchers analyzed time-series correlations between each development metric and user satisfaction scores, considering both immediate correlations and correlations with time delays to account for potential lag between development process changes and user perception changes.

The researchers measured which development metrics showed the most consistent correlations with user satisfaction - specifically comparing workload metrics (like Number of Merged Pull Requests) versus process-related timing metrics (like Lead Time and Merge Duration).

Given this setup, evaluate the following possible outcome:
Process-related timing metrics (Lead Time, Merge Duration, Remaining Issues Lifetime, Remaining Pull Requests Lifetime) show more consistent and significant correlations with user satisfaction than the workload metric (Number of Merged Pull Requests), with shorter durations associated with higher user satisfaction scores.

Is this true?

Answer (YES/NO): NO